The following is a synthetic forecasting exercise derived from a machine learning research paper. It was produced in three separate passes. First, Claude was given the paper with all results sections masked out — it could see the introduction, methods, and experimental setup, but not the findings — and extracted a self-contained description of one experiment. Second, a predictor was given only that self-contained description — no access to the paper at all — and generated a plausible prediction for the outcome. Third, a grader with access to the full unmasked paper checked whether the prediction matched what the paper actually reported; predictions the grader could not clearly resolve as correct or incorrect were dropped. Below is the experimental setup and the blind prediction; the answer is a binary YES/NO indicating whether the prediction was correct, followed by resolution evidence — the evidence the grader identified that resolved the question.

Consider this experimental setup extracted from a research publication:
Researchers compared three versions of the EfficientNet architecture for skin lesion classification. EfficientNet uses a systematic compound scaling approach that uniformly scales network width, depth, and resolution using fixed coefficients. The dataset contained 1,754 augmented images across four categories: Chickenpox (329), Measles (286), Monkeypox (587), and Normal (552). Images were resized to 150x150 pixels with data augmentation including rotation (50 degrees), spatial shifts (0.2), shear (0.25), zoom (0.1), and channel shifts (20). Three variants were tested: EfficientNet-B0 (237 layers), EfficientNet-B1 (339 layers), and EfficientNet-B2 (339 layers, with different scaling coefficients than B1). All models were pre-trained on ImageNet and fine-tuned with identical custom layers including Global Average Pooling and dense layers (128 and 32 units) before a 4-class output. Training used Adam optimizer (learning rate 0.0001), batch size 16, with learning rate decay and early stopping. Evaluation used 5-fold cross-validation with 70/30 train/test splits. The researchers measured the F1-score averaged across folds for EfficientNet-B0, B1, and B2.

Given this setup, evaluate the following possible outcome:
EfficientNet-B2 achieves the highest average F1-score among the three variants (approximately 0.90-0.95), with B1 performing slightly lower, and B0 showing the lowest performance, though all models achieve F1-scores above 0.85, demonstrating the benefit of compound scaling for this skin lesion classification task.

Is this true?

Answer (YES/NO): NO